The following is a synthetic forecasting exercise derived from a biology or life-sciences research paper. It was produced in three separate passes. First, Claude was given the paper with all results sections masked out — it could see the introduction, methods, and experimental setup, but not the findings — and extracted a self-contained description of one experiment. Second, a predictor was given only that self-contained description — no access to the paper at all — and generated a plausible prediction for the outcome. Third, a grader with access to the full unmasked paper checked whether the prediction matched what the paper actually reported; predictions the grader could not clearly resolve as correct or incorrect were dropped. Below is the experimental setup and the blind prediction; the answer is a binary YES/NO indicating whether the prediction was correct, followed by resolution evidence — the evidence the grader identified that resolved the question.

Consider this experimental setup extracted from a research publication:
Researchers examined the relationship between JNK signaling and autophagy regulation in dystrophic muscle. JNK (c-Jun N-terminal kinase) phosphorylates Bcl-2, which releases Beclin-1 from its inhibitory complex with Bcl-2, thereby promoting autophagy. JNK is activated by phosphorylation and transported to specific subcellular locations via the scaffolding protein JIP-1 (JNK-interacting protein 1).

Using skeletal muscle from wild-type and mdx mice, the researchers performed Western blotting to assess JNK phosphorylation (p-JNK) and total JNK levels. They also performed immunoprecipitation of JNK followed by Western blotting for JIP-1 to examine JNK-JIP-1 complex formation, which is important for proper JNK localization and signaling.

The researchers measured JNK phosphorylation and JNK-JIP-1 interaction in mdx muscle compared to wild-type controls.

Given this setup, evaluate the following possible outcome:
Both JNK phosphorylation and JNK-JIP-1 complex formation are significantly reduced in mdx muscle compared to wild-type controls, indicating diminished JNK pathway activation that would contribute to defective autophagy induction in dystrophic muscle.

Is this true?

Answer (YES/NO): NO